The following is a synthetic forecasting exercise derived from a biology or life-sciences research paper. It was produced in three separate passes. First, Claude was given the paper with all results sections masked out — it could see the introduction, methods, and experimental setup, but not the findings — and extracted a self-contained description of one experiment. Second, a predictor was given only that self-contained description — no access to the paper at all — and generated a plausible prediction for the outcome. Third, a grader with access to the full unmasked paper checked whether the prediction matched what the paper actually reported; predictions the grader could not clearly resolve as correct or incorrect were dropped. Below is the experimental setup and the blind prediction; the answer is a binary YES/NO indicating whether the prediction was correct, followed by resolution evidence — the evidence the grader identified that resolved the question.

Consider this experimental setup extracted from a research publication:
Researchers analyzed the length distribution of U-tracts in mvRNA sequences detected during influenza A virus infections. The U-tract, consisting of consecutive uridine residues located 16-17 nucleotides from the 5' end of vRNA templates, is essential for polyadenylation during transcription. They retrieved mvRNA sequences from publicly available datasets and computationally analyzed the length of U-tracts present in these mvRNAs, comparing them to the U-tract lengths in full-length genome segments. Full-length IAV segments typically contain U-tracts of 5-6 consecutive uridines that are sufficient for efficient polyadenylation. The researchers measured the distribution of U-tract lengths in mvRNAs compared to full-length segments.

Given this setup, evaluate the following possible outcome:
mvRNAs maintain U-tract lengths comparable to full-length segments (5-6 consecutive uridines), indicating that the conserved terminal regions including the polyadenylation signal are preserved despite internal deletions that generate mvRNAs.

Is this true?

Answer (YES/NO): NO